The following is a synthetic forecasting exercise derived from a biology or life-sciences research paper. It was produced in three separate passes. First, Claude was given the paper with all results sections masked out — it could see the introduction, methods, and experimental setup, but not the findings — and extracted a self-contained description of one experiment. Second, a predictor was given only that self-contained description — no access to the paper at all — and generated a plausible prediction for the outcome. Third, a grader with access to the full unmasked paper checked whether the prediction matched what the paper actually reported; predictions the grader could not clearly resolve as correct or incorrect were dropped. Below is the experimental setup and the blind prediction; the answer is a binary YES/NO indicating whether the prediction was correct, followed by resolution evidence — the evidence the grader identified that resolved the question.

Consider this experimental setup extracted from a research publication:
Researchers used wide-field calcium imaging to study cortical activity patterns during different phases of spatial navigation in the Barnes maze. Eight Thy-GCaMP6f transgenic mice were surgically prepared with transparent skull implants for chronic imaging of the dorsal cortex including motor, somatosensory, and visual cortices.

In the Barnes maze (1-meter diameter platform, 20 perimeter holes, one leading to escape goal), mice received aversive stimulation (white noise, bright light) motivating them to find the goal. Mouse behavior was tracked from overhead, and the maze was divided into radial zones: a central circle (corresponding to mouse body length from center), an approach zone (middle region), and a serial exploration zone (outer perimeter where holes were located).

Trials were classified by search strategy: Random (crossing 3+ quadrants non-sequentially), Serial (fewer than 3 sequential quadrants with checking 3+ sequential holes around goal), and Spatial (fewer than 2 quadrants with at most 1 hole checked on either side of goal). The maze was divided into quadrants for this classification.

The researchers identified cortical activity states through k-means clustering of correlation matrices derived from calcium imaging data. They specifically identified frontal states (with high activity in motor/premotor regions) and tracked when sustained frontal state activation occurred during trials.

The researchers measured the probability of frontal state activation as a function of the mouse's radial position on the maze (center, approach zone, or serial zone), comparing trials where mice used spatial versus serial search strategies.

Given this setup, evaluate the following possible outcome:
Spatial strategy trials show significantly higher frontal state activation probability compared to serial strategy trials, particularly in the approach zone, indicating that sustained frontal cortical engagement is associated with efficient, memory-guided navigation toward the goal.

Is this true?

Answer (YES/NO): NO